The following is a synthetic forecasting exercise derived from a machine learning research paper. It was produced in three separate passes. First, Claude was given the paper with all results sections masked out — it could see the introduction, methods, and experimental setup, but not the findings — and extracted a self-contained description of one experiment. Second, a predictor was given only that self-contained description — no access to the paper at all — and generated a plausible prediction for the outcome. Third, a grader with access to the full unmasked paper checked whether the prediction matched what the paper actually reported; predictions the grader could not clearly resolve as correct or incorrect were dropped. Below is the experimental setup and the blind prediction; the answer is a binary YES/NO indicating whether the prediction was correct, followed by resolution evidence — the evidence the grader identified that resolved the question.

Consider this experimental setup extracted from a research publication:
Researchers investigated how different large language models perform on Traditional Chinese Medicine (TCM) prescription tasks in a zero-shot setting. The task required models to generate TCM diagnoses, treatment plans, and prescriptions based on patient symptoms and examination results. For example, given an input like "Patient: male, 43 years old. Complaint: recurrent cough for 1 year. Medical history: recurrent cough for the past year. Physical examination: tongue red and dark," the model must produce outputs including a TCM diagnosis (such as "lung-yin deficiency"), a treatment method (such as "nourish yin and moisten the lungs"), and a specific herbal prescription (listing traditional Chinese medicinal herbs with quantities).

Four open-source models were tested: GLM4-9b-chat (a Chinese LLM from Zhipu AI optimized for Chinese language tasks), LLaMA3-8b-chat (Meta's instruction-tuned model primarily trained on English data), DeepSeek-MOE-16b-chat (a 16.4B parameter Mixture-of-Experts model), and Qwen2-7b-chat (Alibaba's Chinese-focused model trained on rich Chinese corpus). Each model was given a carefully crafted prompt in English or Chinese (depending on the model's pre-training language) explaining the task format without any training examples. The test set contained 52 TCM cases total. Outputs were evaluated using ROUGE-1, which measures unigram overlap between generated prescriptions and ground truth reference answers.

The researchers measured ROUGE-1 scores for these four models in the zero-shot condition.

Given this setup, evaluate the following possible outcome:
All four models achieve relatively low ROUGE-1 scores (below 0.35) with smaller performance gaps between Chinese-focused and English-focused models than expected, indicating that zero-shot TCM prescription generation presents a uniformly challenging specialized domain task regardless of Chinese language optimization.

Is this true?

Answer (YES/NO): NO